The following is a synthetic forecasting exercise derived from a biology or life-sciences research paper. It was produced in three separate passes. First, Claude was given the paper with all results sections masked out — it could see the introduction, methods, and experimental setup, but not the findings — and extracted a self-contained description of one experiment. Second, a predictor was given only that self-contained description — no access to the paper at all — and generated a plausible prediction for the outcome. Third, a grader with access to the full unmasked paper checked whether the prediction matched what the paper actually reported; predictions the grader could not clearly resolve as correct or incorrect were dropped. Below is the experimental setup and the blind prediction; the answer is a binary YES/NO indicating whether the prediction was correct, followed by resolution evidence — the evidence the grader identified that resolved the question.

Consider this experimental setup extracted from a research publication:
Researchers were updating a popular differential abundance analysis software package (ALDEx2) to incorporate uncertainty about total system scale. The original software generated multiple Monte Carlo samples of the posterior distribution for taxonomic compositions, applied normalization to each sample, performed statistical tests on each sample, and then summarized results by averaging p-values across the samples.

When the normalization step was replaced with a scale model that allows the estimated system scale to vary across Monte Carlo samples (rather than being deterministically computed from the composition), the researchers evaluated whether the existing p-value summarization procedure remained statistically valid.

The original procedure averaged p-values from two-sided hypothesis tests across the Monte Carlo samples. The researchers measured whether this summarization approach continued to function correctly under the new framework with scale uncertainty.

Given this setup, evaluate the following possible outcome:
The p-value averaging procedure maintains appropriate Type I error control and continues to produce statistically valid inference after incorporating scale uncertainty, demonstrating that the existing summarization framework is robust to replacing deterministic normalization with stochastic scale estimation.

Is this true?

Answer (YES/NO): NO